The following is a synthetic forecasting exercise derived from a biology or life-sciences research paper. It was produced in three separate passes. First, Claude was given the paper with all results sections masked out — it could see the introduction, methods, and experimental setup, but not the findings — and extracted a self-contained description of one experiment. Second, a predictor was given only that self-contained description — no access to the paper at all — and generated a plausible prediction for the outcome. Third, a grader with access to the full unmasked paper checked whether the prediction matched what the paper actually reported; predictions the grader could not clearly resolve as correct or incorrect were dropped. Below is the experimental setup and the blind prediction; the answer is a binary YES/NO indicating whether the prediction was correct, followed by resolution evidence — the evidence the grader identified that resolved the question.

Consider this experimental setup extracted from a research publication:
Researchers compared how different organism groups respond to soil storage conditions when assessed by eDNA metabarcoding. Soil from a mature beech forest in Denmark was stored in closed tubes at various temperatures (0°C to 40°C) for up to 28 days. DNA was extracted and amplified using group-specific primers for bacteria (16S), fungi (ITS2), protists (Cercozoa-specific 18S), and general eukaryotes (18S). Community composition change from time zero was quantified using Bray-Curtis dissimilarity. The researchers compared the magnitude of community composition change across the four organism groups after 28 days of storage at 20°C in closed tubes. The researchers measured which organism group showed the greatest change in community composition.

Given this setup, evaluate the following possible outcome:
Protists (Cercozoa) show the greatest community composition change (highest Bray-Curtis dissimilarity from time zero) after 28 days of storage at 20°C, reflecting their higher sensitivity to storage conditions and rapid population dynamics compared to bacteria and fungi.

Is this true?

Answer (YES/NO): NO